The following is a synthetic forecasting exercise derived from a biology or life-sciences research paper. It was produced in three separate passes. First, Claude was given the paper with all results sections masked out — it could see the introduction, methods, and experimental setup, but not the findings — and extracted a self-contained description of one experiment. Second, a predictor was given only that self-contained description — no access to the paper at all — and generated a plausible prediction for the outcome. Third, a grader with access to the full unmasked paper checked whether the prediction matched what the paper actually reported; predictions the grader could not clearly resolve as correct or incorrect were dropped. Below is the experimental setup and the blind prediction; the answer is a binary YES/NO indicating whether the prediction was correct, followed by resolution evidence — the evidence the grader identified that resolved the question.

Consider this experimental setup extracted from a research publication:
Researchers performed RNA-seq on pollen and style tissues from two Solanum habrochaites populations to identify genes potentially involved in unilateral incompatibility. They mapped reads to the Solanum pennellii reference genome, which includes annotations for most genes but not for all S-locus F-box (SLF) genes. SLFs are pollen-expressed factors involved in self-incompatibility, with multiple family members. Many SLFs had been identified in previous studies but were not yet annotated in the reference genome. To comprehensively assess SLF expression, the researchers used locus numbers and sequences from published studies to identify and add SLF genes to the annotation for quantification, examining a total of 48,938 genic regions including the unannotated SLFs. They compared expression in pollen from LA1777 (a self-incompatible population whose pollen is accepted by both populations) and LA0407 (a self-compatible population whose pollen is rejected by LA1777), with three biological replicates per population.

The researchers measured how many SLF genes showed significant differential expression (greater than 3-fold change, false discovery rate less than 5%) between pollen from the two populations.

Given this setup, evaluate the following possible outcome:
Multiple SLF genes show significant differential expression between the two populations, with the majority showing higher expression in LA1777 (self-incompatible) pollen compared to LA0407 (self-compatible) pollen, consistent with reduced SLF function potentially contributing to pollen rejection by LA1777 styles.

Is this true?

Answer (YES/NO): NO